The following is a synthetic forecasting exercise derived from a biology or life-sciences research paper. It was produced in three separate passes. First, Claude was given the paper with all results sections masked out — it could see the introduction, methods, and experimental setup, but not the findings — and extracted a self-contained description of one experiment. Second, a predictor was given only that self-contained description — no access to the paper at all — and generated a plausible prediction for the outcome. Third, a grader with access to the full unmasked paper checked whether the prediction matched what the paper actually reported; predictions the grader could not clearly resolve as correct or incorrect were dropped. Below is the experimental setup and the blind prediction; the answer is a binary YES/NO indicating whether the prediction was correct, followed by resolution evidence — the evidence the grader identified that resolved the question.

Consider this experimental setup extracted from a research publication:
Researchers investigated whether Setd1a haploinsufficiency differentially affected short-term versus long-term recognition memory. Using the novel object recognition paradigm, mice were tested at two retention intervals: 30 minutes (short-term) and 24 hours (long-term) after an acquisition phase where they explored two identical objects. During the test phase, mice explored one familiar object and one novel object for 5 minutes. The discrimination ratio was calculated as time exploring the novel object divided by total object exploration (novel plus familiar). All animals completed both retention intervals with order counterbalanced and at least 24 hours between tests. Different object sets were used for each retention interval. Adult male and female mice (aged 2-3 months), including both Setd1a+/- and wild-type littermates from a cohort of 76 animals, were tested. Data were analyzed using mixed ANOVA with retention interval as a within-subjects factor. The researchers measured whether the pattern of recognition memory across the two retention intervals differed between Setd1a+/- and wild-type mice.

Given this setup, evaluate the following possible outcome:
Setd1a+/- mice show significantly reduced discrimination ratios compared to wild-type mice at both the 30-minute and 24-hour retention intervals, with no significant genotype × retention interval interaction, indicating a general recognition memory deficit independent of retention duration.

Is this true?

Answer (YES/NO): NO